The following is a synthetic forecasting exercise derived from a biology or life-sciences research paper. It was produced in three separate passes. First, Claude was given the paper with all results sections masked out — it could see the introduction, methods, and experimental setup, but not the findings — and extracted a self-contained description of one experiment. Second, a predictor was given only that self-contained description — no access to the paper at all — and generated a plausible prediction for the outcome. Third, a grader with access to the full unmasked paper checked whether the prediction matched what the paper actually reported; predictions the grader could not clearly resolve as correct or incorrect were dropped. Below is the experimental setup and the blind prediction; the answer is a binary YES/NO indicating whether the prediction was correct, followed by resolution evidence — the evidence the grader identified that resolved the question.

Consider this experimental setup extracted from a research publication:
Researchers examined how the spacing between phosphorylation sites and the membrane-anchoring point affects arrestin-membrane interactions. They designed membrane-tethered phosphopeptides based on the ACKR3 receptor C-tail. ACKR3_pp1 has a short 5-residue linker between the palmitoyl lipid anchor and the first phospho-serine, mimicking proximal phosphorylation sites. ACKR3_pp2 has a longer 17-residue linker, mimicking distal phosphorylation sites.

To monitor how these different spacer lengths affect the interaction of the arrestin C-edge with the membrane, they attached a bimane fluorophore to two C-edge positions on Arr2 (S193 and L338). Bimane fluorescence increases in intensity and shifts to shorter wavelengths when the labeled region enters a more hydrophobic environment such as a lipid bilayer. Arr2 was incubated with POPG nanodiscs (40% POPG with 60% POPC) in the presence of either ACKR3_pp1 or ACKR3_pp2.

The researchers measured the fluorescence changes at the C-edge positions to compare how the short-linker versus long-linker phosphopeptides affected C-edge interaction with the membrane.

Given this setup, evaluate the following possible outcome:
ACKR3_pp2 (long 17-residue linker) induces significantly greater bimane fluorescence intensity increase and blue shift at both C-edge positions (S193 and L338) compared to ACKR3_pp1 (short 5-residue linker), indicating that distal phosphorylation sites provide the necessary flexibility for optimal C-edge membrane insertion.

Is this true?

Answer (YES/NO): NO